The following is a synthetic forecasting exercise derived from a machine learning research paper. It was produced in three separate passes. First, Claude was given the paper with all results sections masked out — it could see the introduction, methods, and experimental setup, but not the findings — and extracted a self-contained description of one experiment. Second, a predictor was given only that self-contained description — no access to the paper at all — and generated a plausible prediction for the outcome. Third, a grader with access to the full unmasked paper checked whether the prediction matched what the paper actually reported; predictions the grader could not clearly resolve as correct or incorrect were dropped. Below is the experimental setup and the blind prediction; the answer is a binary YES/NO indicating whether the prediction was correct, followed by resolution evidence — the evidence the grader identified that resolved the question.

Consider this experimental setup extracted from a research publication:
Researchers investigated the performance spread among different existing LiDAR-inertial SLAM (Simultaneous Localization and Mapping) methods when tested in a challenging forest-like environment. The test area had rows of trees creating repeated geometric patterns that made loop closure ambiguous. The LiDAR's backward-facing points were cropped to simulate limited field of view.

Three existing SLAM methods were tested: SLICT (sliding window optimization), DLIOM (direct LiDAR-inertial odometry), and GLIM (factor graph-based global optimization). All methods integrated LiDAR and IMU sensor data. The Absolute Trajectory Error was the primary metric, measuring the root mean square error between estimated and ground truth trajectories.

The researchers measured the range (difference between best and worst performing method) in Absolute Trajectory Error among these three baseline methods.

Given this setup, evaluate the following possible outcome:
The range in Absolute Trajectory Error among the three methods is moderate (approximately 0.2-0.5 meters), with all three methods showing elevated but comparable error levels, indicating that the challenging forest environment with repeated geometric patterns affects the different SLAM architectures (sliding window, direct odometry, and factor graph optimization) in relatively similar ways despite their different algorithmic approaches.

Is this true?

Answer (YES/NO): NO